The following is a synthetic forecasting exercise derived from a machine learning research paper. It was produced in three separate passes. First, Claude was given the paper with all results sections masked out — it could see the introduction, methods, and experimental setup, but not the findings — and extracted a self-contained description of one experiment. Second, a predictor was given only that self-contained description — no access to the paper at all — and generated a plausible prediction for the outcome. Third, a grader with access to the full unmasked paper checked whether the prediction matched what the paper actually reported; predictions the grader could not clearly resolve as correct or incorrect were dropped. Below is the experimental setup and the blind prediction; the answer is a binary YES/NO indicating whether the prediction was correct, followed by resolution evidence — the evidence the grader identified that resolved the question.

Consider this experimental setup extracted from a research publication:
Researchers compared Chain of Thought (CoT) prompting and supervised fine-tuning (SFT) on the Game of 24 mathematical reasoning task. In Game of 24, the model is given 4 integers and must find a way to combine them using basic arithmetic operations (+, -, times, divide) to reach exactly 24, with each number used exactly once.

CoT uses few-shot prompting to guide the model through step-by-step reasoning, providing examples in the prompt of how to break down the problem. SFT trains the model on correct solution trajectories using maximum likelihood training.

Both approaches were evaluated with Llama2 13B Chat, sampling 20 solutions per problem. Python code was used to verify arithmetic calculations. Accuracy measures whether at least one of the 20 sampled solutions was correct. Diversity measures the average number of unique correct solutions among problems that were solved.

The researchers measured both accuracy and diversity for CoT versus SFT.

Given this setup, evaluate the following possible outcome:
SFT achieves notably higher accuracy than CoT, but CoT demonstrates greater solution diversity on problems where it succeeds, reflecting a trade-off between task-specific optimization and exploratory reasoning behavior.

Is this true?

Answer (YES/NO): NO